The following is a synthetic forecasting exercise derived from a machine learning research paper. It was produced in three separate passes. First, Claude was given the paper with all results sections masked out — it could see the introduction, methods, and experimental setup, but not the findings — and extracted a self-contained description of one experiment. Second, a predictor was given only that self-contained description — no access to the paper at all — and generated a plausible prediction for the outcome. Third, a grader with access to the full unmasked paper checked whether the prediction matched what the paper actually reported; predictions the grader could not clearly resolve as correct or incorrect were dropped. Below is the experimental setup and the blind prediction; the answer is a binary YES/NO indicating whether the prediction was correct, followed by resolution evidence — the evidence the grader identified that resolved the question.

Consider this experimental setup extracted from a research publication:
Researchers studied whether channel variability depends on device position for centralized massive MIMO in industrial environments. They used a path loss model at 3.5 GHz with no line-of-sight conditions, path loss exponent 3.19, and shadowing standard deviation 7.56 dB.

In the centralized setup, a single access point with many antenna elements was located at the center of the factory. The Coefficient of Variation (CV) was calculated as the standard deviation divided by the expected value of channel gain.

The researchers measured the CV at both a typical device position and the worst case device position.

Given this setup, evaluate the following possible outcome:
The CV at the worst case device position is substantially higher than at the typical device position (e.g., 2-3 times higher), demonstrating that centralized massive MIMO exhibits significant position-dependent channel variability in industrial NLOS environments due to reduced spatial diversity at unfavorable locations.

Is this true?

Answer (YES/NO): NO